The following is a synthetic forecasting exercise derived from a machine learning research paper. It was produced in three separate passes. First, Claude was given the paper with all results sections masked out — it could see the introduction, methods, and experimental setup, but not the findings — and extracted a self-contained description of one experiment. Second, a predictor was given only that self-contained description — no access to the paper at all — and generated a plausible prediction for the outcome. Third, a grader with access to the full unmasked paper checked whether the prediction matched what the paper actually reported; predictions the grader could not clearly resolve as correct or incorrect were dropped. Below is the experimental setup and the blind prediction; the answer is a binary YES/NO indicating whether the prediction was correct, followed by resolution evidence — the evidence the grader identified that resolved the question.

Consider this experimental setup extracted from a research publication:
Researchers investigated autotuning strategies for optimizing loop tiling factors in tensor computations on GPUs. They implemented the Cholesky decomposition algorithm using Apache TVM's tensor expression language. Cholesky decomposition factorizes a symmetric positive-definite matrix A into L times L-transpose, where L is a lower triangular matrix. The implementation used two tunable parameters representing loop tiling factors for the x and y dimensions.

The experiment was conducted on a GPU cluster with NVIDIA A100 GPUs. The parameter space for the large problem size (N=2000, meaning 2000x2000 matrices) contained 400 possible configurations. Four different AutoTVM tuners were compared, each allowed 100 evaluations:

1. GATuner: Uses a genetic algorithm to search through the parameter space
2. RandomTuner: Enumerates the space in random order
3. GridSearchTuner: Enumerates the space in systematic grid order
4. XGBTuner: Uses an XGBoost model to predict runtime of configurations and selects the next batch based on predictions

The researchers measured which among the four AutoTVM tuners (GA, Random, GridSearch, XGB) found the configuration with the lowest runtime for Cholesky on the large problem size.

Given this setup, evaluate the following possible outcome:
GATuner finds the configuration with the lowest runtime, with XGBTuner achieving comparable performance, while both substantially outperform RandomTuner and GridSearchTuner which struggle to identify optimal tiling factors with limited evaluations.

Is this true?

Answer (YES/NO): NO